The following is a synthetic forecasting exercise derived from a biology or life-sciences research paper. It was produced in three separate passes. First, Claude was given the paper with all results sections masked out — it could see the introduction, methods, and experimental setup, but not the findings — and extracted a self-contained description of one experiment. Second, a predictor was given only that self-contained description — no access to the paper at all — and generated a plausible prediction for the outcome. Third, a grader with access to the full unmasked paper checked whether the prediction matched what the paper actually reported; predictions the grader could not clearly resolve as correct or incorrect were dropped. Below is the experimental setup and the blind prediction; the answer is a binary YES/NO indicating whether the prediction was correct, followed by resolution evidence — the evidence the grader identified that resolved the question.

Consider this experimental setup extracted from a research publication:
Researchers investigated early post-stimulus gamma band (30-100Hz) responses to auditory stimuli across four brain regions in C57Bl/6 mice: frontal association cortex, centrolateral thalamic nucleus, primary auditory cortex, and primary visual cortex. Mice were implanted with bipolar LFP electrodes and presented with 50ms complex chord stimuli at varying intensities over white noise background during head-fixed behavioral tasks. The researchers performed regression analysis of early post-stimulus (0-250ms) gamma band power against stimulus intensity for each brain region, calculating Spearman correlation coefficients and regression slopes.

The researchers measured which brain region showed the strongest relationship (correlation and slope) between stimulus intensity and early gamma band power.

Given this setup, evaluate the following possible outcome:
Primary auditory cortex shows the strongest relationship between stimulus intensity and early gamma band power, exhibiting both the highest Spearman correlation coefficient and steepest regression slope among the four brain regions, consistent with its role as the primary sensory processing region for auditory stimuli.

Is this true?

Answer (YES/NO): YES